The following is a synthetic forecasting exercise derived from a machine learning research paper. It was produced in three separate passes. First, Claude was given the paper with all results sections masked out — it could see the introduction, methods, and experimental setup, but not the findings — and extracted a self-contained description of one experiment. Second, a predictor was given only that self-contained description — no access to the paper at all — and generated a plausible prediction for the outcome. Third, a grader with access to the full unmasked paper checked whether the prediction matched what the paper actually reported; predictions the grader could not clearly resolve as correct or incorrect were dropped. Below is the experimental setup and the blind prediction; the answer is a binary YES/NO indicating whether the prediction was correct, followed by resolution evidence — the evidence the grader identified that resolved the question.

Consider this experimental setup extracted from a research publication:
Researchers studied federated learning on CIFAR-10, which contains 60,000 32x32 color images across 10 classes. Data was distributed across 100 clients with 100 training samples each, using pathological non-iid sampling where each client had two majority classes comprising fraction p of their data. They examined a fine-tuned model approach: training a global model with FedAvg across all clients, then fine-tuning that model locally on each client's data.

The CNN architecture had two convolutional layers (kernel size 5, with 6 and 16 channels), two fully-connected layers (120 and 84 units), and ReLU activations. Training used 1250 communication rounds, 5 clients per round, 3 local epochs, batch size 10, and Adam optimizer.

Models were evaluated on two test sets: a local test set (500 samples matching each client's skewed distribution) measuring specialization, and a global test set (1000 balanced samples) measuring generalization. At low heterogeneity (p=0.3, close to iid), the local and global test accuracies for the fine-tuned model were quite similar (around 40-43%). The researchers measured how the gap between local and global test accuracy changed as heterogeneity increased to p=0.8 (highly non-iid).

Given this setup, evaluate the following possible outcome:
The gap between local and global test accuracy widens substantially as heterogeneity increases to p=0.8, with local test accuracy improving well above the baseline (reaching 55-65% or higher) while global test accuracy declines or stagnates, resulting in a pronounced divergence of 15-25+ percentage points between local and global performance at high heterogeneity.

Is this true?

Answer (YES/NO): YES